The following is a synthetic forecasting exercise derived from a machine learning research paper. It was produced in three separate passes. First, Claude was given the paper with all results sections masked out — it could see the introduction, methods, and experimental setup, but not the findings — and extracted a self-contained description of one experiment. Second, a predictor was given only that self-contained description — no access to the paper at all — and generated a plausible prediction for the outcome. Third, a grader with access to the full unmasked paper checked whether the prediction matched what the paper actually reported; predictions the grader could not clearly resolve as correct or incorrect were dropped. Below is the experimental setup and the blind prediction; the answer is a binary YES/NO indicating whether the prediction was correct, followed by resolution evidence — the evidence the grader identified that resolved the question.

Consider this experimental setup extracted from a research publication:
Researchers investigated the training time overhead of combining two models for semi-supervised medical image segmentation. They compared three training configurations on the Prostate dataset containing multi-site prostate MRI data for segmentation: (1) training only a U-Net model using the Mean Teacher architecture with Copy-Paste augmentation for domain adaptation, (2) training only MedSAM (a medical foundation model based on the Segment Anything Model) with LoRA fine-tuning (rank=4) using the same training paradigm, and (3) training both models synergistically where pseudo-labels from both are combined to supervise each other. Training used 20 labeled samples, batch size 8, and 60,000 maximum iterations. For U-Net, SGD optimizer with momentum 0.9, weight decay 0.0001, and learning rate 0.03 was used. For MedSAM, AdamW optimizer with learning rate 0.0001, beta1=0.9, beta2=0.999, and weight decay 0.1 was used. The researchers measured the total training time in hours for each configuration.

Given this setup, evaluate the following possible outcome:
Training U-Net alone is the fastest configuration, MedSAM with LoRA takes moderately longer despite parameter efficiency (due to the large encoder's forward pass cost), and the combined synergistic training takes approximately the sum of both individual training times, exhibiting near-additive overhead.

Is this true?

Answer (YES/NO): NO